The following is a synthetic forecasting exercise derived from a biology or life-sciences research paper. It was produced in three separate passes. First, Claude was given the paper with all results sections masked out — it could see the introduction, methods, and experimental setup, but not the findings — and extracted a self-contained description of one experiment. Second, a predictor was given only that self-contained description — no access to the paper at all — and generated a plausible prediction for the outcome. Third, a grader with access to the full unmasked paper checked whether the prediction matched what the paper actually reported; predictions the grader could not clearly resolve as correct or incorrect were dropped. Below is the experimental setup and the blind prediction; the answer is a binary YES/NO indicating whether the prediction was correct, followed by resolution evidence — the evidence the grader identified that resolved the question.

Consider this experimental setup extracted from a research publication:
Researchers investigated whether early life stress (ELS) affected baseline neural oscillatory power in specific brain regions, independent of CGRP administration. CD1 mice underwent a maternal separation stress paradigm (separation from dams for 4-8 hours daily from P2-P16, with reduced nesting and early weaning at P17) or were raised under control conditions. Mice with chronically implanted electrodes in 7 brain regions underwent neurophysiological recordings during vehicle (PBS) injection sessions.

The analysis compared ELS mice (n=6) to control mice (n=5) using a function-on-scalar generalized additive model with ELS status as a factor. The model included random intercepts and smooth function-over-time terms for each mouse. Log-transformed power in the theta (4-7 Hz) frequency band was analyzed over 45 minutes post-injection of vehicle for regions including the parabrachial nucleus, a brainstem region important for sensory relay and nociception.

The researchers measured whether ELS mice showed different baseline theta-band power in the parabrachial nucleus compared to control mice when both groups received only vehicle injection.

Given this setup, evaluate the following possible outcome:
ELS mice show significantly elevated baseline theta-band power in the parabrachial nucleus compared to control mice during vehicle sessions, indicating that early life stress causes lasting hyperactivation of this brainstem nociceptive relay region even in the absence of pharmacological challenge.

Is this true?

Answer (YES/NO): NO